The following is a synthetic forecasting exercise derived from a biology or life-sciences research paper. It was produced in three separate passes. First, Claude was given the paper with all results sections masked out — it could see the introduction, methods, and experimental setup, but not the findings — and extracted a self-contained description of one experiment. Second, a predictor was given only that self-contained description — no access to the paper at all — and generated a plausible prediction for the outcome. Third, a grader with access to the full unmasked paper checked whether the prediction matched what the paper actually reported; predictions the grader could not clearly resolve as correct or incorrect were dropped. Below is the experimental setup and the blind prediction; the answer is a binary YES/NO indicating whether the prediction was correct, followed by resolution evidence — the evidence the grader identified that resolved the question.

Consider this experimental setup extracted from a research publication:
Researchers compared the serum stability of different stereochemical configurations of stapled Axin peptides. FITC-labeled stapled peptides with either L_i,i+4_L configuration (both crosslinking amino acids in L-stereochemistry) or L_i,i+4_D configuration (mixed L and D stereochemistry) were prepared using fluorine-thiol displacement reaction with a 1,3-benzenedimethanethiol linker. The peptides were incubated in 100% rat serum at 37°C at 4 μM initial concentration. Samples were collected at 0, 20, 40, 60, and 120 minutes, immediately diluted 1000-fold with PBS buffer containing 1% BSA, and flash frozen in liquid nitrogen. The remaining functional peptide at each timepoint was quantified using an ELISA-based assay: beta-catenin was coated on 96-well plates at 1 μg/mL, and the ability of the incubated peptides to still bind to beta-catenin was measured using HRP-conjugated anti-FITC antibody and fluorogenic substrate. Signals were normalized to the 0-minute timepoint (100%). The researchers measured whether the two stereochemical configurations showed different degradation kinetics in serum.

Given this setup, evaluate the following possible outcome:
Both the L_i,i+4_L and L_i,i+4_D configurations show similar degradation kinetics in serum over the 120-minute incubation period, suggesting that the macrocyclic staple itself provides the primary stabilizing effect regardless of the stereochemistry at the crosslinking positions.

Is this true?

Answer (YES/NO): YES